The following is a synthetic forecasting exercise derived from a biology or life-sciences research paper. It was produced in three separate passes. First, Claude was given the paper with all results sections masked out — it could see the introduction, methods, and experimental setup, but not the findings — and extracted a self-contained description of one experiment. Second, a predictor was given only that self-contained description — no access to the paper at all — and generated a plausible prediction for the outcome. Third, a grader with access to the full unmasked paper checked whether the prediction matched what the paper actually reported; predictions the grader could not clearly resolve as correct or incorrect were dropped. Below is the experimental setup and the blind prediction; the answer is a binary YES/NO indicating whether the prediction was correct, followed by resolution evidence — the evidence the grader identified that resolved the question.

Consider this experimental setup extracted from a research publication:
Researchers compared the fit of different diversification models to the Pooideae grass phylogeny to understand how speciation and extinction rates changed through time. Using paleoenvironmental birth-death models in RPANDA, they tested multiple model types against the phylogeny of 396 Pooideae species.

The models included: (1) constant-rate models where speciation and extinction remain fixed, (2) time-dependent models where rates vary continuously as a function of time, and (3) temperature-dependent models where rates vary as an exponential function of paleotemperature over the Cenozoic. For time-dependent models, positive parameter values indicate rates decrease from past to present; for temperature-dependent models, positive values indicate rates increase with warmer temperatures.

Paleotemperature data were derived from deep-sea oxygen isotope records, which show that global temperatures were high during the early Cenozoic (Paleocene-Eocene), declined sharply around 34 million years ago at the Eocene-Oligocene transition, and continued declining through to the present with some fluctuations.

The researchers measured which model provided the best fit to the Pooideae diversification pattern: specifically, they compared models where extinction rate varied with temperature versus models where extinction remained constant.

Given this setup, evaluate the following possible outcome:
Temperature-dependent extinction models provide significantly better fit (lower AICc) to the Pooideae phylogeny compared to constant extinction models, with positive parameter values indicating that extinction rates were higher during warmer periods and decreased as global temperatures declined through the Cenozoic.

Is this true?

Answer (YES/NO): NO